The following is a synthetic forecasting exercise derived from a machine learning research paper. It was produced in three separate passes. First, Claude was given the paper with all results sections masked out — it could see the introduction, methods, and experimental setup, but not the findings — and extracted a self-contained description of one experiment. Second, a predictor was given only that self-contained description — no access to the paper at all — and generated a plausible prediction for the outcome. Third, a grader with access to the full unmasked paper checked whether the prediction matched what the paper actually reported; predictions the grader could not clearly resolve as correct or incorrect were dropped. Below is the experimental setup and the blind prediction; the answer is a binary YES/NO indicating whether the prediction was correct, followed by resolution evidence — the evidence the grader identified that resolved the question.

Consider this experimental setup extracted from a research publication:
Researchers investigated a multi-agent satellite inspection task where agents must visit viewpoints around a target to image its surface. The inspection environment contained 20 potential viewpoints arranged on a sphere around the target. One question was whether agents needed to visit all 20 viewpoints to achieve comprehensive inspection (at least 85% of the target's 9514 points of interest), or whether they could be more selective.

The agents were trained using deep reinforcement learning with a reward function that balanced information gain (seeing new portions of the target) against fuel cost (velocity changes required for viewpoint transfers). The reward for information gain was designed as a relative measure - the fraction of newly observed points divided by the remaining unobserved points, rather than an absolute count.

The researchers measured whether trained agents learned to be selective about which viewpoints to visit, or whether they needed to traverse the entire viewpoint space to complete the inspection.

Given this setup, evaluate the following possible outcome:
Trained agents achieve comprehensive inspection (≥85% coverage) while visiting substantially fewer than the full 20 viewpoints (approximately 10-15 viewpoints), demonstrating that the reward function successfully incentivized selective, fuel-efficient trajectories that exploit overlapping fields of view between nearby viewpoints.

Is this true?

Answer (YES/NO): NO